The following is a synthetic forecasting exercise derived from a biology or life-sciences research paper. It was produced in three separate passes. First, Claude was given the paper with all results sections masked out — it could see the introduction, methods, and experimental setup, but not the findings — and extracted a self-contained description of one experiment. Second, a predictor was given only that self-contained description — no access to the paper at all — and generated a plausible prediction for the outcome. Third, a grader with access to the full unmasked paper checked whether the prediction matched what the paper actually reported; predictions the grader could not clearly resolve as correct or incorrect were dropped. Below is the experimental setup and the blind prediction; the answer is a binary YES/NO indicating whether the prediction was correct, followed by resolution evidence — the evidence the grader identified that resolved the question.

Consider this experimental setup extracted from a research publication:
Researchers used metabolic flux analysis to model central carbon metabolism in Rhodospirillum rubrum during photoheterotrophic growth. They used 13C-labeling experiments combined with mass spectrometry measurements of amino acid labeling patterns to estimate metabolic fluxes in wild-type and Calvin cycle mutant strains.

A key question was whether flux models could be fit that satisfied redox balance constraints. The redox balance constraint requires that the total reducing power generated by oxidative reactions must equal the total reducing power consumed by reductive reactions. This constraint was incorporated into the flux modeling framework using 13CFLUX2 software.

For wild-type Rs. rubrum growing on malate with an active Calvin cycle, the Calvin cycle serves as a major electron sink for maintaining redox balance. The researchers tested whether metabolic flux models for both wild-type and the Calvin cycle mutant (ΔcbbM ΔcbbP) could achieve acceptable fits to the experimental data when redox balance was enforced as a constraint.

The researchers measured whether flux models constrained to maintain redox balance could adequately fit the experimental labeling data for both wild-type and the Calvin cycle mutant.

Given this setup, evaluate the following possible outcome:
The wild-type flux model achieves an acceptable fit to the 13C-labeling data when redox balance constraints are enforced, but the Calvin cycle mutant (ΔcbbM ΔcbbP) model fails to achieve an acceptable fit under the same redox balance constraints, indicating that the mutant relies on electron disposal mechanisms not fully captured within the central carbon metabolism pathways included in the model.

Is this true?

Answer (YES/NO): NO